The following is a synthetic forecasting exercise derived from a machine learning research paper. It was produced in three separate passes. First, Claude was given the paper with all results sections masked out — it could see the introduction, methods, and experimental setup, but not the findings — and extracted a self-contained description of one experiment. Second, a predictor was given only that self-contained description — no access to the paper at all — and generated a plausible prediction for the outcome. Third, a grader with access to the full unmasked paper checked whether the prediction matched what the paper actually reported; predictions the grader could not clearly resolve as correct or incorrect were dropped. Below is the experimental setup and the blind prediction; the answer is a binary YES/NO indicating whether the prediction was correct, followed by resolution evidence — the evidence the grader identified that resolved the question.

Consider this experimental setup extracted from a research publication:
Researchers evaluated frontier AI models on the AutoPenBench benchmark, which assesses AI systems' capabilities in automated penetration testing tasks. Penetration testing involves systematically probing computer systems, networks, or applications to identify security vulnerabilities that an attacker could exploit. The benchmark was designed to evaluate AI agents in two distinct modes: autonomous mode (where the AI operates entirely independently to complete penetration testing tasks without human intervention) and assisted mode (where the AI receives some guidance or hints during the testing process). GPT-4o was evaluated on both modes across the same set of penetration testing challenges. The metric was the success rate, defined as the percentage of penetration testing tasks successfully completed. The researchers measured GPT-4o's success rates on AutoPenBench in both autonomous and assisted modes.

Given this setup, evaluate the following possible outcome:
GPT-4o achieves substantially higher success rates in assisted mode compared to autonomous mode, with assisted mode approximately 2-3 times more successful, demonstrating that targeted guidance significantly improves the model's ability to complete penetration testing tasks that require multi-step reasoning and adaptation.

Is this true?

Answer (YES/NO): YES